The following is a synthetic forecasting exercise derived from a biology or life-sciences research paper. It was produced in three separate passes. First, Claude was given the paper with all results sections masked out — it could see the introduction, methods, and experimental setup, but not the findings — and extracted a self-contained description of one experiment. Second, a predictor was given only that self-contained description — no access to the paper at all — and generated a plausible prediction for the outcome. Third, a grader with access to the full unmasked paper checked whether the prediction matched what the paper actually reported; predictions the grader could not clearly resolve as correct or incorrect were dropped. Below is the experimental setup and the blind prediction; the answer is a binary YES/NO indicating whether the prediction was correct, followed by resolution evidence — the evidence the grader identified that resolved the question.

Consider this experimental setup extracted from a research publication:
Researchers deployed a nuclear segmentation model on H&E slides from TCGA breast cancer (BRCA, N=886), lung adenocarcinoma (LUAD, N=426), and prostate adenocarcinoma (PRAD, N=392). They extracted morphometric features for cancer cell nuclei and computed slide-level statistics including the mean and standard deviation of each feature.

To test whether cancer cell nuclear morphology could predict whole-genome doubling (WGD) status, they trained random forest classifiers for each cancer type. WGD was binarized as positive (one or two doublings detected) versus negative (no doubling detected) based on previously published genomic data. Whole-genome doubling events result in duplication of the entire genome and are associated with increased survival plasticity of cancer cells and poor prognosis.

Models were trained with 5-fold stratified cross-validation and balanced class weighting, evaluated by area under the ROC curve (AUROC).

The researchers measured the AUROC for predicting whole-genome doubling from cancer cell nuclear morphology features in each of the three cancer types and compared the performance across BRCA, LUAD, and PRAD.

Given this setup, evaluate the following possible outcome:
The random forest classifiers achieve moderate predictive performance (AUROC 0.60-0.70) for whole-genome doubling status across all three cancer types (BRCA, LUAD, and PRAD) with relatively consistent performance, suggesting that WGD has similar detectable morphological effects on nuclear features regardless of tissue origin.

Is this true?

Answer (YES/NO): NO